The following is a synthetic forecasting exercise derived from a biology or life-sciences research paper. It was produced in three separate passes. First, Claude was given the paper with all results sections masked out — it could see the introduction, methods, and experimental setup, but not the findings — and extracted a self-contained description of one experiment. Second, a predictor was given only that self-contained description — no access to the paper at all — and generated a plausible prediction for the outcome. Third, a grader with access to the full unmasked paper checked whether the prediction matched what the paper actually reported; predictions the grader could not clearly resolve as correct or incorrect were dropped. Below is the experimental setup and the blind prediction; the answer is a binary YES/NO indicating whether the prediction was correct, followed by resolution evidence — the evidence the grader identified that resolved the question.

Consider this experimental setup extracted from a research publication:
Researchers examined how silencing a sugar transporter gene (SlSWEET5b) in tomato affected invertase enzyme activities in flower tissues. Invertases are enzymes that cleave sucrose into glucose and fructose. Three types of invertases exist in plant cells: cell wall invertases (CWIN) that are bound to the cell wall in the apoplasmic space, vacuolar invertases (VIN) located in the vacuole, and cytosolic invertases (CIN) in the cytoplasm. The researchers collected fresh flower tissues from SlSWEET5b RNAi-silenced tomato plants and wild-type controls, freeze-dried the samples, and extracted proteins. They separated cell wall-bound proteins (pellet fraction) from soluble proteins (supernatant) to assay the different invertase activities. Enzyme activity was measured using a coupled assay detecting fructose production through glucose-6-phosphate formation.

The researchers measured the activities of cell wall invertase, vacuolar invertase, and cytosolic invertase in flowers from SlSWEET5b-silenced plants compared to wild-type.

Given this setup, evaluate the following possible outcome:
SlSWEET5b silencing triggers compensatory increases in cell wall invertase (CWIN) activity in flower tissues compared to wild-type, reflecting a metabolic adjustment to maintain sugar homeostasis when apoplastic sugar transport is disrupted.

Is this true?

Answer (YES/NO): YES